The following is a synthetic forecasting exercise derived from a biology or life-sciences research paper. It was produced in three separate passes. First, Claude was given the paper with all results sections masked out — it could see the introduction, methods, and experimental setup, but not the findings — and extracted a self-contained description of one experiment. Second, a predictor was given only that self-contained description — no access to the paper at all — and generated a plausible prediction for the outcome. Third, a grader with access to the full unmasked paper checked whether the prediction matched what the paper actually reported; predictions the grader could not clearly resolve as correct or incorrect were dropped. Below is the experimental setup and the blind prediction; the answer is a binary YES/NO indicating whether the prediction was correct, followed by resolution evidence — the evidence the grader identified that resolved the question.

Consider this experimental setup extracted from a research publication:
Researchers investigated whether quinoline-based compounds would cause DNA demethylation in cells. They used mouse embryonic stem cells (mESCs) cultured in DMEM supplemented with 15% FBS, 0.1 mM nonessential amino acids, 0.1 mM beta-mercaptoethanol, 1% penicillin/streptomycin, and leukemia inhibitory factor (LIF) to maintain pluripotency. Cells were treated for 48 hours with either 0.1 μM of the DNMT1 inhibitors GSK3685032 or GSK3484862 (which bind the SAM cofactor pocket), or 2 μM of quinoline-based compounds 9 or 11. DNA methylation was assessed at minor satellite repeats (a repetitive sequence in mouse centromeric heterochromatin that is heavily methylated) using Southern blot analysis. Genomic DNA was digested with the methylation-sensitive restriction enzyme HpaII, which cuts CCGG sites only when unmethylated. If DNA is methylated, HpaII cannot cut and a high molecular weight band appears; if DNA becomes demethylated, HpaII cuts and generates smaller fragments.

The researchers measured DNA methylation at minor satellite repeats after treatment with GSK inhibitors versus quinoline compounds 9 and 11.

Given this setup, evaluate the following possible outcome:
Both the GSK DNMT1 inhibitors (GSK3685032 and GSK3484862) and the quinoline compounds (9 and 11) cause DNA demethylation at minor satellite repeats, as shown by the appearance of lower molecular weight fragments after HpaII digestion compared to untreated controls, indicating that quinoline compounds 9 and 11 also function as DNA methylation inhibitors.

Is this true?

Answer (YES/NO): NO